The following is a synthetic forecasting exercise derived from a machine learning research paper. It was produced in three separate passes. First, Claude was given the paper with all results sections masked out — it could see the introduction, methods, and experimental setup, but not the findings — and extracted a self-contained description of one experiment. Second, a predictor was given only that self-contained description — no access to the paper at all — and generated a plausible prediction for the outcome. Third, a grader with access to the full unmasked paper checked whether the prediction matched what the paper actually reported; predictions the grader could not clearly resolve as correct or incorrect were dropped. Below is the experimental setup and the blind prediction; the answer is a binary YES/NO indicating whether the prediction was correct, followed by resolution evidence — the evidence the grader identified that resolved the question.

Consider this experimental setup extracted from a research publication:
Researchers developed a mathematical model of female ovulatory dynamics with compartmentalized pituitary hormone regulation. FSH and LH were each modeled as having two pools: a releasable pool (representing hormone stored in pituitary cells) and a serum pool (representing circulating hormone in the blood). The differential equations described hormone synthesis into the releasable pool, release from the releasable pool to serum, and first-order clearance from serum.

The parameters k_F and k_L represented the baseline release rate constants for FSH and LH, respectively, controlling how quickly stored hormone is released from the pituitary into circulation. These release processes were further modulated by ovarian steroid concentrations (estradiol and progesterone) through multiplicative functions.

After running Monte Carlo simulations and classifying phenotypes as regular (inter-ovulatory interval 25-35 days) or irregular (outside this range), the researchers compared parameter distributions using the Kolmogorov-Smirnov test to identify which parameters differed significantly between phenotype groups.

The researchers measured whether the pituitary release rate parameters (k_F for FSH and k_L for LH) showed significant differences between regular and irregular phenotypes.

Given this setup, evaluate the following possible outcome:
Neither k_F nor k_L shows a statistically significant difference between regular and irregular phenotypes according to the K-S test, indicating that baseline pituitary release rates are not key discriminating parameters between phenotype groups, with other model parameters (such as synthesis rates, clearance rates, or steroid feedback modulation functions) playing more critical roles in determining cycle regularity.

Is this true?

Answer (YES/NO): YES